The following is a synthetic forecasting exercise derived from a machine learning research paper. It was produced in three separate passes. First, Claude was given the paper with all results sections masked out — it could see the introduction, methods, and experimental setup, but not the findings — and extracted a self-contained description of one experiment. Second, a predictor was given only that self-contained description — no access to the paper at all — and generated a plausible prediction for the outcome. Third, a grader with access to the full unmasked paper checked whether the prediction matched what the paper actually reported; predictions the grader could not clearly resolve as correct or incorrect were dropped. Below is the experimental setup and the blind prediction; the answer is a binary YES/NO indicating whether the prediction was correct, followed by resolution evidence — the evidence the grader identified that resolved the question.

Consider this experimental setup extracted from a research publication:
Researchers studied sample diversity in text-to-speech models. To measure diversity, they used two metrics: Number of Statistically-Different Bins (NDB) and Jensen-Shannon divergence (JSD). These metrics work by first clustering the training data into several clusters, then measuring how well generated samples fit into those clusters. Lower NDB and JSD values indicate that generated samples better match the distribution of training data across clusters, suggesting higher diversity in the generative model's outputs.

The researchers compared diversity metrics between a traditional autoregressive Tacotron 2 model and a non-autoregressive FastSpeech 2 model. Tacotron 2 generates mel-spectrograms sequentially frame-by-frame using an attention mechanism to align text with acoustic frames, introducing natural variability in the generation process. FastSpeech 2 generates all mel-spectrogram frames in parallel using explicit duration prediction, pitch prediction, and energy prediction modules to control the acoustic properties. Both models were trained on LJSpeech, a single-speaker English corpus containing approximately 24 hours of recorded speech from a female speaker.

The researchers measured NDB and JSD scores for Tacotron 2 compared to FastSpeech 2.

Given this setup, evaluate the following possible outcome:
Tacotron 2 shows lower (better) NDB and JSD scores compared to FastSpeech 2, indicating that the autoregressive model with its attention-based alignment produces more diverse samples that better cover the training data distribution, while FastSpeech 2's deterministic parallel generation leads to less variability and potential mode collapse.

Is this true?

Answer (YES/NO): NO